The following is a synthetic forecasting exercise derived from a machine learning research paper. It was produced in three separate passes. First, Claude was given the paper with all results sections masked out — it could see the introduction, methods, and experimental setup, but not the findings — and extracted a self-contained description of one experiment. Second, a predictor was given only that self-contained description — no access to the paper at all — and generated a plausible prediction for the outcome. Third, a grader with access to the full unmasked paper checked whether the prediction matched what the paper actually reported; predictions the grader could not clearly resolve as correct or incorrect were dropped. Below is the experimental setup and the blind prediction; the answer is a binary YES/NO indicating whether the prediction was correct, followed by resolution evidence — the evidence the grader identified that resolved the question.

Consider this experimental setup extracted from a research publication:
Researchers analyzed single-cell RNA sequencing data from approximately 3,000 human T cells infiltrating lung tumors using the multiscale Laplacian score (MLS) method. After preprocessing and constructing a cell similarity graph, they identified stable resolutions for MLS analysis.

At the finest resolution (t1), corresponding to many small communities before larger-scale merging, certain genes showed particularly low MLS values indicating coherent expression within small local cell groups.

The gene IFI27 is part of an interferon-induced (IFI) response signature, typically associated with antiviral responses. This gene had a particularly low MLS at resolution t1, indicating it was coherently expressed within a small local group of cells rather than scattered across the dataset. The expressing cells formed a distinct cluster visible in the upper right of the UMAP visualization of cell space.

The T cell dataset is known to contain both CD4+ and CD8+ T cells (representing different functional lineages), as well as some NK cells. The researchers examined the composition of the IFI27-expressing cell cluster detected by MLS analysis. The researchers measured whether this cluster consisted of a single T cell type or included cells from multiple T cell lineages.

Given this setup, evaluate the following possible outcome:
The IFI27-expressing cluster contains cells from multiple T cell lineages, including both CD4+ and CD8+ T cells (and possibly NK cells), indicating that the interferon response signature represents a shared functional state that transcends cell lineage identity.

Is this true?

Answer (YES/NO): YES